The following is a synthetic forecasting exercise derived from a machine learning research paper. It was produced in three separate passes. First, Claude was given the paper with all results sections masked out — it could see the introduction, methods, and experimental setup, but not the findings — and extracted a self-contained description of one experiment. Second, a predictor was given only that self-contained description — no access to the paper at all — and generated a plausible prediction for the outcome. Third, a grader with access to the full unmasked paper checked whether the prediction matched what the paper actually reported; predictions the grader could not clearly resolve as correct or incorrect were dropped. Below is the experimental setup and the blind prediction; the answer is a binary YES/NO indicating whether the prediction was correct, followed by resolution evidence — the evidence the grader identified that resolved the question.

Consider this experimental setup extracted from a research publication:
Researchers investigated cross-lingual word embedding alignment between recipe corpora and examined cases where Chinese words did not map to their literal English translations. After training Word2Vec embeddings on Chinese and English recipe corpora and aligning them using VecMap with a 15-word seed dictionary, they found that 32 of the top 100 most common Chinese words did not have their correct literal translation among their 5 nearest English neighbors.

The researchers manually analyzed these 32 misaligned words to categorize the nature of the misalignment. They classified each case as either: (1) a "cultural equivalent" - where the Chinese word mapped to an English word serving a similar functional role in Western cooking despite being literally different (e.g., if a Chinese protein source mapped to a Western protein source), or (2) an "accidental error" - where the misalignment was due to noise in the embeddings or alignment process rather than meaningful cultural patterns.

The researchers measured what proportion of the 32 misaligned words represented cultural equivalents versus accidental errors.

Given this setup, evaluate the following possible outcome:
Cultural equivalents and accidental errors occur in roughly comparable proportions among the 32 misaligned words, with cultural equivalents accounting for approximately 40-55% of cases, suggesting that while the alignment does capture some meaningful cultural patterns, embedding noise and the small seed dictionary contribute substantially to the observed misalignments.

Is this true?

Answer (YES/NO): NO